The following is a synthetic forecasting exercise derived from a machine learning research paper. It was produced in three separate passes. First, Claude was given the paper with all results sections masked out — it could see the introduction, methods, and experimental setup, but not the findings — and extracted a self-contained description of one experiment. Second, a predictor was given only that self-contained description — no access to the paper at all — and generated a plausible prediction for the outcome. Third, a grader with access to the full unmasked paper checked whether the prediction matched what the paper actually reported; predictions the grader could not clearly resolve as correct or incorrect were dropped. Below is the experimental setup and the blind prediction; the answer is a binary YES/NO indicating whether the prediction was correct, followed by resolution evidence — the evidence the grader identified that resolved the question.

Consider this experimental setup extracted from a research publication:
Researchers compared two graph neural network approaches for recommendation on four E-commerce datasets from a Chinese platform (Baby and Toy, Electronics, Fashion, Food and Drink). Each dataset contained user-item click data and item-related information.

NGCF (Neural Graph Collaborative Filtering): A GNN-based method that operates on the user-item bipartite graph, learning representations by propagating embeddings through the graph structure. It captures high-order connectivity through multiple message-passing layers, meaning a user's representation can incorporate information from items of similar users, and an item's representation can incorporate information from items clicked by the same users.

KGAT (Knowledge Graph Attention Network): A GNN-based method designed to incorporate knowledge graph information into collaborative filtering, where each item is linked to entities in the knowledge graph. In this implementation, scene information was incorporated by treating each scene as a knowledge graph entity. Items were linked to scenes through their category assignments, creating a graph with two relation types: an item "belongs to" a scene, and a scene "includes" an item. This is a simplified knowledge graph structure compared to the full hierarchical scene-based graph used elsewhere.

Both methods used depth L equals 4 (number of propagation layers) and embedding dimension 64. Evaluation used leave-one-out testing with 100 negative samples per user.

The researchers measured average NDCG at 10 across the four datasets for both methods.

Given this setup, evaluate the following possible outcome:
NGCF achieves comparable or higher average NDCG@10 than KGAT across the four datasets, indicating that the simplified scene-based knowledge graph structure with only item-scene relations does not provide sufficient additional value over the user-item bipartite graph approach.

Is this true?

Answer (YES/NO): YES